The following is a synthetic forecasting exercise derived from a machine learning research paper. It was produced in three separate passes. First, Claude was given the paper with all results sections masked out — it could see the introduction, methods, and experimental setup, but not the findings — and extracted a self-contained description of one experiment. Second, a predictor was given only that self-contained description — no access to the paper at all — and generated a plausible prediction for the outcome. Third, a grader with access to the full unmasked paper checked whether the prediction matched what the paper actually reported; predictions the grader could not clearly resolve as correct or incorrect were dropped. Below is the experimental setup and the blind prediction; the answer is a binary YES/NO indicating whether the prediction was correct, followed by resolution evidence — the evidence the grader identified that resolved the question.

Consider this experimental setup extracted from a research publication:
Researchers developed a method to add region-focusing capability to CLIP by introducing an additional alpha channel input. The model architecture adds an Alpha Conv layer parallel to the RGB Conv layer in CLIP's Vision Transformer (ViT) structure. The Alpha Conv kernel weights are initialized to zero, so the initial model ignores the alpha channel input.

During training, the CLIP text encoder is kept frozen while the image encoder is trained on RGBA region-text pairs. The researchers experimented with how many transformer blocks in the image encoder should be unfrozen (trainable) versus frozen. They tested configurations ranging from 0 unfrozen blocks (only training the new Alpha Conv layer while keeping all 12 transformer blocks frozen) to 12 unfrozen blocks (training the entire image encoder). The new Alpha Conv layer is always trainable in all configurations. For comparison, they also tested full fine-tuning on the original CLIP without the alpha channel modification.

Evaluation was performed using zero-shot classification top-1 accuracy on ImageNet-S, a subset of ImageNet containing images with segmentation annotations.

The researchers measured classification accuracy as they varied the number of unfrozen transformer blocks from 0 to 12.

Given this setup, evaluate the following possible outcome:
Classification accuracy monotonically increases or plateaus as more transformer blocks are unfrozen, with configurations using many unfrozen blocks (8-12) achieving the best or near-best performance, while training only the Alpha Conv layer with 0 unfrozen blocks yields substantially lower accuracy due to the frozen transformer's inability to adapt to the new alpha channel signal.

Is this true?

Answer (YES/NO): YES